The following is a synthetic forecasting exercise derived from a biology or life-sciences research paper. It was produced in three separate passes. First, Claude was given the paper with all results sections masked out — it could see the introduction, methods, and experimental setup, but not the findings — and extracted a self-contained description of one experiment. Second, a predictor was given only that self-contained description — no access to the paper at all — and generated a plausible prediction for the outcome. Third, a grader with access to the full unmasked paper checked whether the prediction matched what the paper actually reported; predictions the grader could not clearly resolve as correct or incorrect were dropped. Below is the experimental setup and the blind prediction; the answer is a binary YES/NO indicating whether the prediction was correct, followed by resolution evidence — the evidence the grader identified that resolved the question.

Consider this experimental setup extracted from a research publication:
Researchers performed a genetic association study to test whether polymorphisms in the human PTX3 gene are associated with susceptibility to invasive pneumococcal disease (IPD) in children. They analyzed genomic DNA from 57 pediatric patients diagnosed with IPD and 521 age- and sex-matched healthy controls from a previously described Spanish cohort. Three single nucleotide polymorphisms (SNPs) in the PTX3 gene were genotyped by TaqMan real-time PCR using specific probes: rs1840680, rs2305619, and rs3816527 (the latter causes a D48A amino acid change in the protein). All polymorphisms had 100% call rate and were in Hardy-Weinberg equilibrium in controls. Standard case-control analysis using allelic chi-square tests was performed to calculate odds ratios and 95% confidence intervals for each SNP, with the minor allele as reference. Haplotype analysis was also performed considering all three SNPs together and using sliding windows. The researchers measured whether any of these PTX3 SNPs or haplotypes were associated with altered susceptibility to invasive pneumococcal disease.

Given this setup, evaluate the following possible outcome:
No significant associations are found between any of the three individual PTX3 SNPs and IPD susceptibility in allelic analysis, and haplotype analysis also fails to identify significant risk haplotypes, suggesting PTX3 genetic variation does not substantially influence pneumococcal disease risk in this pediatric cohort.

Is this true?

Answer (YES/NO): NO